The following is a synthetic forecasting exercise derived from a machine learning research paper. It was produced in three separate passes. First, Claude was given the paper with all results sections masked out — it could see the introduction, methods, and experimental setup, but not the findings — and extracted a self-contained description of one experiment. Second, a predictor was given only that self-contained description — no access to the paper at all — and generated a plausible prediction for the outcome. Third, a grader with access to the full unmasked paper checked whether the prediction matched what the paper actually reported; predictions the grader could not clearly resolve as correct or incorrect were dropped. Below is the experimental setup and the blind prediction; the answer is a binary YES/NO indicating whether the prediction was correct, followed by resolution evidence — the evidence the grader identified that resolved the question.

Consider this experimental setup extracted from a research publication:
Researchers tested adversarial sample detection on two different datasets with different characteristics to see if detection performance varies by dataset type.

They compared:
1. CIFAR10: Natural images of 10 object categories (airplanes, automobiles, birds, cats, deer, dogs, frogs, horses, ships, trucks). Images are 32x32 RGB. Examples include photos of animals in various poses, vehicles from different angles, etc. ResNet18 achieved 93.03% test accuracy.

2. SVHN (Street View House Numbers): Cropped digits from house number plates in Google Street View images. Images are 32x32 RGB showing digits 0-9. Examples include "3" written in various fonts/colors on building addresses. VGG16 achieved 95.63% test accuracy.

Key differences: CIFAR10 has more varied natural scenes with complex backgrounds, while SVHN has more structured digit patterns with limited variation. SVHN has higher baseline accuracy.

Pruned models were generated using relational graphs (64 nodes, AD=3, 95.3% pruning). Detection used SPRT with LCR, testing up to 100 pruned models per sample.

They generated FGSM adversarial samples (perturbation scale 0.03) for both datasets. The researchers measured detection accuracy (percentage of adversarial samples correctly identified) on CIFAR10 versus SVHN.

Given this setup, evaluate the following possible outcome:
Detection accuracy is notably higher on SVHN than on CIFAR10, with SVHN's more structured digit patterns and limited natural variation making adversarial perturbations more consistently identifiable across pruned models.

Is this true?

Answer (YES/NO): NO